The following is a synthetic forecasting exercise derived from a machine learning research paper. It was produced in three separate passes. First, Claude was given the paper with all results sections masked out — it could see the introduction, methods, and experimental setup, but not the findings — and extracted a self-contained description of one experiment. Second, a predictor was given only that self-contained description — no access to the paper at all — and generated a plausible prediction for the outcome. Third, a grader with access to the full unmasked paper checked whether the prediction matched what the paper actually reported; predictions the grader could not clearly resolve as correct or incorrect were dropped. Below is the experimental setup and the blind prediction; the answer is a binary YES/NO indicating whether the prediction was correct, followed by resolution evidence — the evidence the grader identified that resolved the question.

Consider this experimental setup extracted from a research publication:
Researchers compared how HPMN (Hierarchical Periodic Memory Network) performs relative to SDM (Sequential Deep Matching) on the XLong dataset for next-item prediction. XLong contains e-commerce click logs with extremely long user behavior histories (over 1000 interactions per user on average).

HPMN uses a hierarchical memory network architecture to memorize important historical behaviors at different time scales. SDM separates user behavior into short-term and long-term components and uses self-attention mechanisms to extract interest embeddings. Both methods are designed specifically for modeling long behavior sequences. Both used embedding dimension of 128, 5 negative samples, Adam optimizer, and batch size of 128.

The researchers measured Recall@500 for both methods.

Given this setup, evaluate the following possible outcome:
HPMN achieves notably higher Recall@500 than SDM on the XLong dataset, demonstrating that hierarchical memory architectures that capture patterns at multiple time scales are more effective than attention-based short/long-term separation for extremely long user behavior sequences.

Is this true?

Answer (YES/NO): YES